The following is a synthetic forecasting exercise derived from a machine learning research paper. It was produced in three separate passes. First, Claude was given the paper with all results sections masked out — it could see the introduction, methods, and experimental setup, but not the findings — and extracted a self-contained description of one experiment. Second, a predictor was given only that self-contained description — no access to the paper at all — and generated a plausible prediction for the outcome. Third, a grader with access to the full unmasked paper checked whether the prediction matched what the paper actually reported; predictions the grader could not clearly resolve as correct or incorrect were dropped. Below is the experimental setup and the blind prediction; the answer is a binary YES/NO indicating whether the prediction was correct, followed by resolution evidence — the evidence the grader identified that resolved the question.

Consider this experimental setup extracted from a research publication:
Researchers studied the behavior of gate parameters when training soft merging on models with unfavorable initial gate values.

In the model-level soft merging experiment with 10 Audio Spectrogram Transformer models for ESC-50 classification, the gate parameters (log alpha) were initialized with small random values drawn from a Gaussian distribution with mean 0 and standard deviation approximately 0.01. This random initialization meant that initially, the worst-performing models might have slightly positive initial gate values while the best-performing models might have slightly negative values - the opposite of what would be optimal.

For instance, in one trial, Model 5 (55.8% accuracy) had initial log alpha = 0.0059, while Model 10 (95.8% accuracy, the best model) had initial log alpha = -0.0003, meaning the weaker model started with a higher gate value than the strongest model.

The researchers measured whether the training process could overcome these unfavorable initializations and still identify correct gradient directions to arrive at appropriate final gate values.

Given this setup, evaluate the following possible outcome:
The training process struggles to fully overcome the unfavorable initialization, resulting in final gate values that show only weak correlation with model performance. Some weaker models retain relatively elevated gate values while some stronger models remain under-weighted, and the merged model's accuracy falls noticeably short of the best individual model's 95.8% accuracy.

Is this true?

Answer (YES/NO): NO